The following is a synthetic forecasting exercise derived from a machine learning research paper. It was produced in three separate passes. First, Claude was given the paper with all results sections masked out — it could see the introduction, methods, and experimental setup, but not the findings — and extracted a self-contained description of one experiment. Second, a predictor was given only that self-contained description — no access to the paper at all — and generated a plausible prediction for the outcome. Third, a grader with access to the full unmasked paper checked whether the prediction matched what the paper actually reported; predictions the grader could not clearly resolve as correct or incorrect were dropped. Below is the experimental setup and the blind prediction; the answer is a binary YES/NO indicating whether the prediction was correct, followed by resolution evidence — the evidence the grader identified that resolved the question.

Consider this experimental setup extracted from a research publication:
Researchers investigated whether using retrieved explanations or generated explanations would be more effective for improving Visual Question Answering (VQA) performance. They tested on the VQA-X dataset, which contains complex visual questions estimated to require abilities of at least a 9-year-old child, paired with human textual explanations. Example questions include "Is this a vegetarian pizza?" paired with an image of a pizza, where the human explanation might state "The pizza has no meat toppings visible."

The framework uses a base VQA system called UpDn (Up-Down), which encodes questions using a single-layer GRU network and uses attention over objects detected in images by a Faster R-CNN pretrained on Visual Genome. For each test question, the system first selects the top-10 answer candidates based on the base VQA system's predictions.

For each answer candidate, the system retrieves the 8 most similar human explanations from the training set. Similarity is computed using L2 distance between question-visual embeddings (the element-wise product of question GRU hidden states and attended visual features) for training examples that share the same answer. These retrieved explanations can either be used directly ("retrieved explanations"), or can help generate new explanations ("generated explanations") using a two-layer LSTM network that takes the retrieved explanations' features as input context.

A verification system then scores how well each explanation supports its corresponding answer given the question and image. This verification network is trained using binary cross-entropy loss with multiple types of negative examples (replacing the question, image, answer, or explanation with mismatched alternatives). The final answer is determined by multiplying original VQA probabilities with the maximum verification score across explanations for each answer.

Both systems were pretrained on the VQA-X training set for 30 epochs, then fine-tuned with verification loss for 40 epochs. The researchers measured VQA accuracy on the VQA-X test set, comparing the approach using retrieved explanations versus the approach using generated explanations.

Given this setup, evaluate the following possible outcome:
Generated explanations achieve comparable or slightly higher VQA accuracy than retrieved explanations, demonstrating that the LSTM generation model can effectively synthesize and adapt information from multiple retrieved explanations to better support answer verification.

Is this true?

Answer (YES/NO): NO